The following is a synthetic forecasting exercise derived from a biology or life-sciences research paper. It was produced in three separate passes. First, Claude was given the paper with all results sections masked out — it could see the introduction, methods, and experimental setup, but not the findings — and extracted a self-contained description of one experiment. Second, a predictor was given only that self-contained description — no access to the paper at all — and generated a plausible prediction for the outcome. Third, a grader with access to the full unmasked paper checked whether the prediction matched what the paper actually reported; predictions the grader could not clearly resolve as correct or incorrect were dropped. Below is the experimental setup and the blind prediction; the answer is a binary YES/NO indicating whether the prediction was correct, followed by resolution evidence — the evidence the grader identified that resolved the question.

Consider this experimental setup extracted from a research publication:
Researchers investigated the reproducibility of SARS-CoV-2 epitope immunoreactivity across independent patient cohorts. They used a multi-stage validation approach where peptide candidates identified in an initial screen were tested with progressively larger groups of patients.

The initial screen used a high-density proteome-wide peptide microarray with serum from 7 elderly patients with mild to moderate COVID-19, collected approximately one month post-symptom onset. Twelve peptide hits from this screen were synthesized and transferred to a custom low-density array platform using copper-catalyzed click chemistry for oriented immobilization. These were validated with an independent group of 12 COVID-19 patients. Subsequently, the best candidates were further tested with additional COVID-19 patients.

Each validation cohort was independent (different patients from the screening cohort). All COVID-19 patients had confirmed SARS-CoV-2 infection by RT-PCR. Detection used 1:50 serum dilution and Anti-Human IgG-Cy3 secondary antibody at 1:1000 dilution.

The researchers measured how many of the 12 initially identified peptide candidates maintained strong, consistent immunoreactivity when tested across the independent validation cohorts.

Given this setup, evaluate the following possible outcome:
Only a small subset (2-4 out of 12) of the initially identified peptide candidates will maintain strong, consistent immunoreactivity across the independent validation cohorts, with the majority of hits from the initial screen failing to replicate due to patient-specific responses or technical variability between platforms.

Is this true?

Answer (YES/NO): YES